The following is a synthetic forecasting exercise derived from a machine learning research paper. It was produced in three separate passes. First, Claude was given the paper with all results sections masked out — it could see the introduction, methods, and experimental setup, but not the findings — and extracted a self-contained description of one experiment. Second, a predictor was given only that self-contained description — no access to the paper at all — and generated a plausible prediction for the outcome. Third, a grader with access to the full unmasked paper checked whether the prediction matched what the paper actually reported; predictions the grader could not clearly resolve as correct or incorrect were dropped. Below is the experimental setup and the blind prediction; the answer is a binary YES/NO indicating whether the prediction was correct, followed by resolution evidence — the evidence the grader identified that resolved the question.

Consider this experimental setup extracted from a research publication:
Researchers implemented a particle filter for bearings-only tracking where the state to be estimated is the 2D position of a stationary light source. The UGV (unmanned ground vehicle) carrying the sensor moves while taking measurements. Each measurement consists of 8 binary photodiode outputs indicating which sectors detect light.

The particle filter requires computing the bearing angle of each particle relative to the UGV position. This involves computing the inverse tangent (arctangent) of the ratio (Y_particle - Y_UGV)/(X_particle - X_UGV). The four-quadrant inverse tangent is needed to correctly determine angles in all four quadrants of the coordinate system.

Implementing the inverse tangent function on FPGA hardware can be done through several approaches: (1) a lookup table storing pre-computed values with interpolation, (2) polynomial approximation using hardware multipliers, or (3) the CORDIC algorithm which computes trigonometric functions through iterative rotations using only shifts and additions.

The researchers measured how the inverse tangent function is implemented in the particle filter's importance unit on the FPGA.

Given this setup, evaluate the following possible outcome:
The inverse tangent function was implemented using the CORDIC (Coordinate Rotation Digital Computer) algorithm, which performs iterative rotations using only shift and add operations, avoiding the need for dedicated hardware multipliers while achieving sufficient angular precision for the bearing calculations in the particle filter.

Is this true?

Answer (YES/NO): YES